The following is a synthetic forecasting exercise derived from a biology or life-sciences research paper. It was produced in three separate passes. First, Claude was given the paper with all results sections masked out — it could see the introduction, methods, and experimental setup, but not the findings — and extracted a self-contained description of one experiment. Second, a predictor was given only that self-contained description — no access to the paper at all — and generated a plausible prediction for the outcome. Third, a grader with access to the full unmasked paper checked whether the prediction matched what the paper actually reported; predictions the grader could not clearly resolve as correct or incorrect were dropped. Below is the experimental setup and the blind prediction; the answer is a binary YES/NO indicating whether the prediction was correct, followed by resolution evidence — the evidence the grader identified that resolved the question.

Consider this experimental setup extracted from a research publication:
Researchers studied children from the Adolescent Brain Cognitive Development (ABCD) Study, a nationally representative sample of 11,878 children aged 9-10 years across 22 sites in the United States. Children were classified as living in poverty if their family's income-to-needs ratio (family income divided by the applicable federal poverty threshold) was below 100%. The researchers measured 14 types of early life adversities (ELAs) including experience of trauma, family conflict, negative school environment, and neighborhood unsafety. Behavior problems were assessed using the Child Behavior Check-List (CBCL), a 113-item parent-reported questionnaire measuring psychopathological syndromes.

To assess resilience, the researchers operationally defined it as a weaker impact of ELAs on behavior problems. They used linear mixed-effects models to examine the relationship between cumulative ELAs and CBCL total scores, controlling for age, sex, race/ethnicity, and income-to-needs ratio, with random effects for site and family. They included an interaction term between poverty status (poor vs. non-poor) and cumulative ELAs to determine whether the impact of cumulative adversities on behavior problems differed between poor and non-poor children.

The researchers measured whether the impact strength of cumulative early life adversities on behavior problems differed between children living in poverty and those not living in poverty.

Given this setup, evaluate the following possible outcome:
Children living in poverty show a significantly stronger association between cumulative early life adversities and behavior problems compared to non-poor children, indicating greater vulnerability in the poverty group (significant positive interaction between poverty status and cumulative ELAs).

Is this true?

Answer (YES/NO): YES